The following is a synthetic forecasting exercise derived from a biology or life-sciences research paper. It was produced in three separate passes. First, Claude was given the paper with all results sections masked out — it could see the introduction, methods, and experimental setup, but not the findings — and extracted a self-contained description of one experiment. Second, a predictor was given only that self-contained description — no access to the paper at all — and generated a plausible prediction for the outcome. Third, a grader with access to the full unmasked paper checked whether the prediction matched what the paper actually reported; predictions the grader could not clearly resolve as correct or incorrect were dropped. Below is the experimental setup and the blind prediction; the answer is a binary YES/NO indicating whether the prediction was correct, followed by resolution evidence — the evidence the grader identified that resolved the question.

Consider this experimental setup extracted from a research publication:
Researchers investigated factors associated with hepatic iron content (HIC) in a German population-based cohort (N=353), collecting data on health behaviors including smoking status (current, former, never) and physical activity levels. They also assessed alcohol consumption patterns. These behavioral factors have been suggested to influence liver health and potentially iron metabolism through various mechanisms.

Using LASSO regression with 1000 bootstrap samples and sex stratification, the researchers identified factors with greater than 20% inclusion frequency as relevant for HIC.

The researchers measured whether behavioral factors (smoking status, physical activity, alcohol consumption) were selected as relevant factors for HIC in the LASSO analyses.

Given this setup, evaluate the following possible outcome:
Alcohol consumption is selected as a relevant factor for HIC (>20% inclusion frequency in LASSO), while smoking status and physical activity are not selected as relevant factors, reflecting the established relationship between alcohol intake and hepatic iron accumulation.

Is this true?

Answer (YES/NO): YES